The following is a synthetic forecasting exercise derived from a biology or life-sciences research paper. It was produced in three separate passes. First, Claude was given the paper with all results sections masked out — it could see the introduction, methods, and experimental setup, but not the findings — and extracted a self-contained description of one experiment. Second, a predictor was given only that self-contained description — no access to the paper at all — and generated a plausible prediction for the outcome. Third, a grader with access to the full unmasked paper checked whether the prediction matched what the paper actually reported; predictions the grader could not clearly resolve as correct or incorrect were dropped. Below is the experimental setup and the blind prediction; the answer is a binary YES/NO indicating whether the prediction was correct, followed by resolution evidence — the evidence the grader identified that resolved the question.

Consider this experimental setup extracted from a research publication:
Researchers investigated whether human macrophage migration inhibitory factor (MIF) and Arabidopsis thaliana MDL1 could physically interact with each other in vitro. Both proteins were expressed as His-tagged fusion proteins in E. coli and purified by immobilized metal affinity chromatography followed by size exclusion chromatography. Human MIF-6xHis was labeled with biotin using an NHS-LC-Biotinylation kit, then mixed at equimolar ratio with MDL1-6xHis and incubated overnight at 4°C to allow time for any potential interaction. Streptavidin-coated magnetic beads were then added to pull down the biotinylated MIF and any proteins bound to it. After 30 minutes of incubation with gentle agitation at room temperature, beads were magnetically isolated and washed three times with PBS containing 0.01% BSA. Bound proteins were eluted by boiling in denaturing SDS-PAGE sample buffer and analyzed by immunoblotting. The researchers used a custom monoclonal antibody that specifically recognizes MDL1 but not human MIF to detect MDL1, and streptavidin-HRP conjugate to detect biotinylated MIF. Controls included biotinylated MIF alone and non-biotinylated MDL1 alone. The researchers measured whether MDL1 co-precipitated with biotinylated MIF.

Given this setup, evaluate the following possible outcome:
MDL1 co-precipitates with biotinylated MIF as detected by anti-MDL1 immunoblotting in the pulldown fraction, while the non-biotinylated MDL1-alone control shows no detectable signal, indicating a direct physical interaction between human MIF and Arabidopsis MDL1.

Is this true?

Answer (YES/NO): YES